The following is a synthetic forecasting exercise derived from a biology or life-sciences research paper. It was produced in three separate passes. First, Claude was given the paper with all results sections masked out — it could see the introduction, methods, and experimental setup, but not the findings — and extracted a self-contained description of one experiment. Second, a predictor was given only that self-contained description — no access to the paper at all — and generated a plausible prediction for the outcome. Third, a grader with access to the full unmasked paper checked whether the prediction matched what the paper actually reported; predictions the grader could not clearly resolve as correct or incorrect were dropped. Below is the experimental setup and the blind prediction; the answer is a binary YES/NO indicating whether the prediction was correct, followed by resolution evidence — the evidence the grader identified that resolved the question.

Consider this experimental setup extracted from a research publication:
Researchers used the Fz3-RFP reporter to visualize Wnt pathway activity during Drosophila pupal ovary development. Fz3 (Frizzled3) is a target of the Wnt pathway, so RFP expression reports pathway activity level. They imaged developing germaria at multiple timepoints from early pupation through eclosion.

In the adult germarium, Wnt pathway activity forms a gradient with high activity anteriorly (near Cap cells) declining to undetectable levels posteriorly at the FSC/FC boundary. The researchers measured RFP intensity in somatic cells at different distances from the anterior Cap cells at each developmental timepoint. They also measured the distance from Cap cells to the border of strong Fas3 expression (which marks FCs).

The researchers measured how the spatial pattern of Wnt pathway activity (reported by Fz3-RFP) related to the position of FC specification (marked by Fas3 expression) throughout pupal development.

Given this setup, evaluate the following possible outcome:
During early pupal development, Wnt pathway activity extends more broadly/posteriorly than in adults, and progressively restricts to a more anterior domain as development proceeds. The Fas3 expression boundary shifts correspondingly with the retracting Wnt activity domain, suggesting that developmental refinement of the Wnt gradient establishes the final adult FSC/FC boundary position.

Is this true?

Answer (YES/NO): NO